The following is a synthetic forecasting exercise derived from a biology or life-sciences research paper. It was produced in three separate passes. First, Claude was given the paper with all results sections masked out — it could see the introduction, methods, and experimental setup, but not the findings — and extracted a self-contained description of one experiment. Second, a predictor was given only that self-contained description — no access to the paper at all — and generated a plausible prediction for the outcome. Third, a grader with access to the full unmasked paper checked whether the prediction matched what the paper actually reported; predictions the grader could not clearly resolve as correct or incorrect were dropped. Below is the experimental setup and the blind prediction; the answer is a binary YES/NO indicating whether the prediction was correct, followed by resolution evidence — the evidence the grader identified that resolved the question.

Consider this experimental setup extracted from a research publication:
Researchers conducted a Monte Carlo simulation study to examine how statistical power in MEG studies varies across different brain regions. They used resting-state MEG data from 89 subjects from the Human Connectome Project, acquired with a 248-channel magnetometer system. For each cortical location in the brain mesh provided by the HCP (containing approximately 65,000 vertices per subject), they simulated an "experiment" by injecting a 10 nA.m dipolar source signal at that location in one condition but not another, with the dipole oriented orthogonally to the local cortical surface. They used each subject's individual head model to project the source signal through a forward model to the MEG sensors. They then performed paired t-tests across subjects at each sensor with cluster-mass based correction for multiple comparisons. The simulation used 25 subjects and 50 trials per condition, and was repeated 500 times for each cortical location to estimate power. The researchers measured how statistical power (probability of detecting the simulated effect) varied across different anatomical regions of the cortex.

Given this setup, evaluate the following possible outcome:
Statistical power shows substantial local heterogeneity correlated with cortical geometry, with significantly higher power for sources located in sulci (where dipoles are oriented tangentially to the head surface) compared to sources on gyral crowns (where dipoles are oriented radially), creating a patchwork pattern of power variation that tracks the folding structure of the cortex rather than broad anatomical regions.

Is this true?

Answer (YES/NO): YES